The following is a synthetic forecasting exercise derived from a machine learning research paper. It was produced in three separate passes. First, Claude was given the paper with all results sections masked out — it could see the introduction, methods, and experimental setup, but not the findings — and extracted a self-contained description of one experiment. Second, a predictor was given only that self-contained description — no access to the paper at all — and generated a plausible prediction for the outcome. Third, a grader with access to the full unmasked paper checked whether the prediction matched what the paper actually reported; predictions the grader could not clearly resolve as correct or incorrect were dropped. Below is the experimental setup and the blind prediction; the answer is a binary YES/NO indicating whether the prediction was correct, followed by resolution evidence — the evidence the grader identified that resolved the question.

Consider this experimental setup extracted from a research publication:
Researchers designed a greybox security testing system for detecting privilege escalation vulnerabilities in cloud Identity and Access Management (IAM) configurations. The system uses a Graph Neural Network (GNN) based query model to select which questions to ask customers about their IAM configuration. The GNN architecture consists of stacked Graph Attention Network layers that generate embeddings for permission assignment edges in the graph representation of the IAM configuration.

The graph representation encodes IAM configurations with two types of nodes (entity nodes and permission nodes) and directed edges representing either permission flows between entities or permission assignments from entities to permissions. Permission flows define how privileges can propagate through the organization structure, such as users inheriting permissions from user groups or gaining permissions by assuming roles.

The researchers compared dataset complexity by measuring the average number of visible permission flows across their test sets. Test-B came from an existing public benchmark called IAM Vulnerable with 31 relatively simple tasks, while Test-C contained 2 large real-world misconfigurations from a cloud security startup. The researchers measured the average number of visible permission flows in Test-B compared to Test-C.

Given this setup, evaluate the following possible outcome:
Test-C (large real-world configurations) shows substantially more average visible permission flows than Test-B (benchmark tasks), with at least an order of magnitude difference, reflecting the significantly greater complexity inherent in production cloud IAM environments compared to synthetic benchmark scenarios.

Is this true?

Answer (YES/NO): YES